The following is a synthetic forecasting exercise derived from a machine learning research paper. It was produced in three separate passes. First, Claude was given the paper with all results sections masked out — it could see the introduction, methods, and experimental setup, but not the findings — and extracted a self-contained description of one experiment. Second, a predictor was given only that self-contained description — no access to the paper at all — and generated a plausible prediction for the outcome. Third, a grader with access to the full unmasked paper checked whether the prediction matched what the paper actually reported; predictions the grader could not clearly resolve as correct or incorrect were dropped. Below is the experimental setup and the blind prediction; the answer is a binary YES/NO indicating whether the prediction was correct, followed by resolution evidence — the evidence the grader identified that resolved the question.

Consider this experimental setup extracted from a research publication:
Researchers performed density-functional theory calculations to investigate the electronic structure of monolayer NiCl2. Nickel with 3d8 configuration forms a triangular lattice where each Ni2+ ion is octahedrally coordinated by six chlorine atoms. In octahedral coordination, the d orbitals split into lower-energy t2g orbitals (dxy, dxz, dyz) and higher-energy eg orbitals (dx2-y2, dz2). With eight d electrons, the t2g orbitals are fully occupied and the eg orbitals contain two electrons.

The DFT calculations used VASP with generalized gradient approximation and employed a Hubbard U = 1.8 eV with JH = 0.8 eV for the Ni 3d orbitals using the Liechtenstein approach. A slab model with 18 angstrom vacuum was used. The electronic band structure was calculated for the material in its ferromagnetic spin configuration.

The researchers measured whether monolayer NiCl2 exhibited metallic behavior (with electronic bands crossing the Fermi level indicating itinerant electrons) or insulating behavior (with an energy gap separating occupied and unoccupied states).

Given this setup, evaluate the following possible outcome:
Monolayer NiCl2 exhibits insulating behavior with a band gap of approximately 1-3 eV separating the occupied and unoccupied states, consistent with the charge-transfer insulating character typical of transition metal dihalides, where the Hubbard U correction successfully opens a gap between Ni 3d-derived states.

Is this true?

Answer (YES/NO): YES